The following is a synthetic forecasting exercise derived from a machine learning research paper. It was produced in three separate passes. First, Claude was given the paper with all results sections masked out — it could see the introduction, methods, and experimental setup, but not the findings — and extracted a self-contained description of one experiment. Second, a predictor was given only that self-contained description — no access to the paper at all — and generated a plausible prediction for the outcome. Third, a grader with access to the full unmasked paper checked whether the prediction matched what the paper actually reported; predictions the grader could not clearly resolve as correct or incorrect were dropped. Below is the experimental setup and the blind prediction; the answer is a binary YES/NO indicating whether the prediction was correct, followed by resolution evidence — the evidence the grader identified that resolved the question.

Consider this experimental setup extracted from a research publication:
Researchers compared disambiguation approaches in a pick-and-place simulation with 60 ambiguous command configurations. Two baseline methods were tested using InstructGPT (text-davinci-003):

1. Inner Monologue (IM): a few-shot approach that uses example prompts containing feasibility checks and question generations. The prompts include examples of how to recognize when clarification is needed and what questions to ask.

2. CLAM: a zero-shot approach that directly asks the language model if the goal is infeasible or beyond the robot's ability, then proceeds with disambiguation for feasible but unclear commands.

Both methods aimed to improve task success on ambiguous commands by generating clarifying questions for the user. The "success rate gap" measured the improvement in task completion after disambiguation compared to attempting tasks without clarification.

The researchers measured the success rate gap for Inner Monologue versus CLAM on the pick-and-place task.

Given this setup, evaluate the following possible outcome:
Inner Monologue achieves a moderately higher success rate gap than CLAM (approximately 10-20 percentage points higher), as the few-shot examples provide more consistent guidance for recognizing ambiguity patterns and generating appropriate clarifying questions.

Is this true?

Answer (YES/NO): NO